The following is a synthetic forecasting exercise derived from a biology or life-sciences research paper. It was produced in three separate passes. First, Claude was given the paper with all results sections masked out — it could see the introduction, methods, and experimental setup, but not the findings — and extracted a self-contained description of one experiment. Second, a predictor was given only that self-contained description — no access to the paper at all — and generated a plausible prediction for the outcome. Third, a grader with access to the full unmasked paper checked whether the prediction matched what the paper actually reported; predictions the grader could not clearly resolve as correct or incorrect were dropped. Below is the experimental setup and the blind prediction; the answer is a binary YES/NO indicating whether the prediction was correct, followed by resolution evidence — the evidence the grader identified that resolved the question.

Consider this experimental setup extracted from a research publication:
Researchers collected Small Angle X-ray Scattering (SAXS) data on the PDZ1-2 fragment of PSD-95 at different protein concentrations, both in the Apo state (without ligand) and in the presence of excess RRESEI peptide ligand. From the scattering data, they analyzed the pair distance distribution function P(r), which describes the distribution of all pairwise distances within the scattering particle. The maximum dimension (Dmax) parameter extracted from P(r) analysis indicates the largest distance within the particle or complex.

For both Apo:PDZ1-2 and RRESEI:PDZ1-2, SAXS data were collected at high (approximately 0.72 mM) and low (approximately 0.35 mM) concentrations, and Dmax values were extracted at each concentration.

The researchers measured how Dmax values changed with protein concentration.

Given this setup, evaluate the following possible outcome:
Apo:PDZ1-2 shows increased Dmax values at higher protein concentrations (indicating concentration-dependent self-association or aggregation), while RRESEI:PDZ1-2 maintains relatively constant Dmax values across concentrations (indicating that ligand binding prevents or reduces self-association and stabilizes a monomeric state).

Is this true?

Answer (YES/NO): NO